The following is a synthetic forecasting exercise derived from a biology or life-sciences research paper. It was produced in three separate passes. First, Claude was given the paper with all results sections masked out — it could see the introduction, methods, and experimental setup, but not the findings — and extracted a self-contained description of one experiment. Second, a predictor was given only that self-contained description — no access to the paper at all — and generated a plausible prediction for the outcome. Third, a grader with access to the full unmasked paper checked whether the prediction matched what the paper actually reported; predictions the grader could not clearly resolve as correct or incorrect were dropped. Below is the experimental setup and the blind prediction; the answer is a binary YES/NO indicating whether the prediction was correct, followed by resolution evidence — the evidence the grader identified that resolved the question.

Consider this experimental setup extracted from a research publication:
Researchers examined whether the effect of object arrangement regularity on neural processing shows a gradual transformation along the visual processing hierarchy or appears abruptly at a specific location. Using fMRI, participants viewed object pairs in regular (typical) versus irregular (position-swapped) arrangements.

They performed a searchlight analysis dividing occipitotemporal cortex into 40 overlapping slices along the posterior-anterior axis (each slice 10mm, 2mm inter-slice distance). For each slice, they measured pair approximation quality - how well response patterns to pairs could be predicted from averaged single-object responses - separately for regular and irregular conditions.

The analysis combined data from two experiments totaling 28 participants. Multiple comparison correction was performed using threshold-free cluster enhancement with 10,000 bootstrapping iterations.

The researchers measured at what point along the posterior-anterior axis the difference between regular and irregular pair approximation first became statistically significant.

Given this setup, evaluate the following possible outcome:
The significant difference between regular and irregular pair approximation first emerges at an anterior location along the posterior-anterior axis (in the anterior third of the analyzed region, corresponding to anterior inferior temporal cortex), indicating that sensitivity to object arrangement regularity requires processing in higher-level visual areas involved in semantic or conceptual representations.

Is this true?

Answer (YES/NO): NO